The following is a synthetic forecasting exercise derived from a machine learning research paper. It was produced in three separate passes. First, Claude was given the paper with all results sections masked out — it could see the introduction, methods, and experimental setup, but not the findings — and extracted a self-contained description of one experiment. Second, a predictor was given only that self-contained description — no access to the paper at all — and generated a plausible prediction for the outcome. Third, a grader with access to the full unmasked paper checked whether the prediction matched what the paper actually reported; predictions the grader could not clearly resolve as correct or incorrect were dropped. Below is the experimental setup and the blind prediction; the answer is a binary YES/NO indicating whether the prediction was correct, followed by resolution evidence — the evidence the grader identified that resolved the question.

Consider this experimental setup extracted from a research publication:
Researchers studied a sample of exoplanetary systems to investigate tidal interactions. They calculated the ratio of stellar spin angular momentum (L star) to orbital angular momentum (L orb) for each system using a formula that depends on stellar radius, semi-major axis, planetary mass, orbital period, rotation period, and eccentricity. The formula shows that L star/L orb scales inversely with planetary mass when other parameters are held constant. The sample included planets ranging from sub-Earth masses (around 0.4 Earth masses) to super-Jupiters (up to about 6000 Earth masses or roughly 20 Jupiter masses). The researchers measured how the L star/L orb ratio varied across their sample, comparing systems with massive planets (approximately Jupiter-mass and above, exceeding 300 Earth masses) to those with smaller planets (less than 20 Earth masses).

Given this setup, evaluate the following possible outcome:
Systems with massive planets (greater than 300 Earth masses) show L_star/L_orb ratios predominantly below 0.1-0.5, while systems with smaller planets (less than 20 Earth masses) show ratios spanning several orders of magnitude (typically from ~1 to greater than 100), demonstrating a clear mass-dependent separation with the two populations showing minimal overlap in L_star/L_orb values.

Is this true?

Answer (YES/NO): NO